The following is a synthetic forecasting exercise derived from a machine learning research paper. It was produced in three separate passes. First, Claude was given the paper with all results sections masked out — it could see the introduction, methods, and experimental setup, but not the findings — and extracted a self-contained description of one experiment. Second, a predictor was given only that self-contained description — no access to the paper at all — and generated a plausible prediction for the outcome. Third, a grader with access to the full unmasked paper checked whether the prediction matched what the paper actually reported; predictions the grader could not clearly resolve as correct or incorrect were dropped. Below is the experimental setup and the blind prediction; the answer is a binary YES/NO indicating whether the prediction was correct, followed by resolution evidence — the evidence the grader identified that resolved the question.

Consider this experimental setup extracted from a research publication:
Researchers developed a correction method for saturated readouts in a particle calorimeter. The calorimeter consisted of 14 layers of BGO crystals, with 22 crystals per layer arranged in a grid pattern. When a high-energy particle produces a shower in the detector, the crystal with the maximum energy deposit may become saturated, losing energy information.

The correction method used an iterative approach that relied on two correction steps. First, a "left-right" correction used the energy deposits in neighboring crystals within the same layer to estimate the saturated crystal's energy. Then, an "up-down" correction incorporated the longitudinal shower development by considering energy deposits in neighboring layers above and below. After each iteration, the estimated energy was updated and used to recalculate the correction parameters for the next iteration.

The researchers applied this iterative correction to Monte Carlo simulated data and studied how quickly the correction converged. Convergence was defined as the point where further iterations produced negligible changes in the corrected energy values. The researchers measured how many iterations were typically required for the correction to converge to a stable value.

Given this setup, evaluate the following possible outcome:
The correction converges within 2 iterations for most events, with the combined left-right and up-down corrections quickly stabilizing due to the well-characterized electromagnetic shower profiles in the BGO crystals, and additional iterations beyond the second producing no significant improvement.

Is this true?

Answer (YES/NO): NO